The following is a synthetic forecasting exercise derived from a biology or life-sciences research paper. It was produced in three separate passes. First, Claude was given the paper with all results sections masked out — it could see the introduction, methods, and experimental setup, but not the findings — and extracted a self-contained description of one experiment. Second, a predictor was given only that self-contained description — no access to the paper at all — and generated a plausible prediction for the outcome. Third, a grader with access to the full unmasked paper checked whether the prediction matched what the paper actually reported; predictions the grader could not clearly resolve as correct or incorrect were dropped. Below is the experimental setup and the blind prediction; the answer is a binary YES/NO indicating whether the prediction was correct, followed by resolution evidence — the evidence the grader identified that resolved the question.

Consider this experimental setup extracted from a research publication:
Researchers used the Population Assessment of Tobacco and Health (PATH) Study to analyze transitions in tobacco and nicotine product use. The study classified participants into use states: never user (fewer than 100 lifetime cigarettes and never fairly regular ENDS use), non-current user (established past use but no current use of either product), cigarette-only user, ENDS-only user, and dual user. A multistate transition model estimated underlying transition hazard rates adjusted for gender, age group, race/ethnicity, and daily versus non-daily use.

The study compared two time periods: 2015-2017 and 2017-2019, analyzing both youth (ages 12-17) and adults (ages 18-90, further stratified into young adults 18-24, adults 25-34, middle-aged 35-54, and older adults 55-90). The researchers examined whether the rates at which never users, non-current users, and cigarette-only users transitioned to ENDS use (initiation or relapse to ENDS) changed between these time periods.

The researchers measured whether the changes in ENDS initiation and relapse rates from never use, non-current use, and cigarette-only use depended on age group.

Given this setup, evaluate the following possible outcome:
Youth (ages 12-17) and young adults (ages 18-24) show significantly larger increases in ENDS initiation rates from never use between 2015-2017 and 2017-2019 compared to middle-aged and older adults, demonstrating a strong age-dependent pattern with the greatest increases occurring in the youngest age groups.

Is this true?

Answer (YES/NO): NO